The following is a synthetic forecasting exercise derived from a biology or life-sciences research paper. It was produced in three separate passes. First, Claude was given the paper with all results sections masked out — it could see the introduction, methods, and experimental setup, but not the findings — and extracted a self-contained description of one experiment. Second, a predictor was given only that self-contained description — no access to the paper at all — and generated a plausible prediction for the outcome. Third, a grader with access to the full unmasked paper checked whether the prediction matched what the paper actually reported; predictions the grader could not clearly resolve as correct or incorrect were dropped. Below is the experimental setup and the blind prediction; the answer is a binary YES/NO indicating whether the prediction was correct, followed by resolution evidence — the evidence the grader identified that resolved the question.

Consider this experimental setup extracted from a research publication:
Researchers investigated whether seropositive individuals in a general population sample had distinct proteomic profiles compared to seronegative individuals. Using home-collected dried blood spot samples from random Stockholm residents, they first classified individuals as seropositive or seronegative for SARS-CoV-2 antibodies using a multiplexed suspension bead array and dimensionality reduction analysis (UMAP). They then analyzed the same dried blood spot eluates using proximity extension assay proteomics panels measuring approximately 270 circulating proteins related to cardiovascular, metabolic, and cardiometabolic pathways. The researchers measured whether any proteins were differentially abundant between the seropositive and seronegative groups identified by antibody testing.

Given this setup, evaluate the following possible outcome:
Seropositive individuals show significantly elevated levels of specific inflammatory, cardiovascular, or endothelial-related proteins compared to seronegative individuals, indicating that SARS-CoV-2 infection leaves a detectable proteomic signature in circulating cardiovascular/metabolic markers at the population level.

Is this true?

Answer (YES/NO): NO